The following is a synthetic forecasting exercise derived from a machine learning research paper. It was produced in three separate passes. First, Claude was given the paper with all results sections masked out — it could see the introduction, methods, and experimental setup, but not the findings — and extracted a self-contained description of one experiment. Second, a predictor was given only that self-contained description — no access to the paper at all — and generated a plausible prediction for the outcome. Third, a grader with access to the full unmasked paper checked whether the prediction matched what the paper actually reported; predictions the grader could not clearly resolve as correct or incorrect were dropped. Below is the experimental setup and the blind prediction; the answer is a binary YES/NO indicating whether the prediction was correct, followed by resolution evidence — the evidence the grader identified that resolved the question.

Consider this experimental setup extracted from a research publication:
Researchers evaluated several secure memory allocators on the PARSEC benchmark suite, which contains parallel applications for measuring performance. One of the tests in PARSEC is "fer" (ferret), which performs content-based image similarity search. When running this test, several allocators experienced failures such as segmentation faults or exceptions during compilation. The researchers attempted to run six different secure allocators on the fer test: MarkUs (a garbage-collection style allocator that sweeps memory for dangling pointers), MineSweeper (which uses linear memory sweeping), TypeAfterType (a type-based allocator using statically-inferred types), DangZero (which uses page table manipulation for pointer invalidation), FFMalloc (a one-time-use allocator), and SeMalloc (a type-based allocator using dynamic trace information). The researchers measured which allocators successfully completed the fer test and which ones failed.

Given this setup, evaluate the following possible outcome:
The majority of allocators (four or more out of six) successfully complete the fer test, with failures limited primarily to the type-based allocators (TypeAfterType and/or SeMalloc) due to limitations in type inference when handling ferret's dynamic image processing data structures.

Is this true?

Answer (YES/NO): NO